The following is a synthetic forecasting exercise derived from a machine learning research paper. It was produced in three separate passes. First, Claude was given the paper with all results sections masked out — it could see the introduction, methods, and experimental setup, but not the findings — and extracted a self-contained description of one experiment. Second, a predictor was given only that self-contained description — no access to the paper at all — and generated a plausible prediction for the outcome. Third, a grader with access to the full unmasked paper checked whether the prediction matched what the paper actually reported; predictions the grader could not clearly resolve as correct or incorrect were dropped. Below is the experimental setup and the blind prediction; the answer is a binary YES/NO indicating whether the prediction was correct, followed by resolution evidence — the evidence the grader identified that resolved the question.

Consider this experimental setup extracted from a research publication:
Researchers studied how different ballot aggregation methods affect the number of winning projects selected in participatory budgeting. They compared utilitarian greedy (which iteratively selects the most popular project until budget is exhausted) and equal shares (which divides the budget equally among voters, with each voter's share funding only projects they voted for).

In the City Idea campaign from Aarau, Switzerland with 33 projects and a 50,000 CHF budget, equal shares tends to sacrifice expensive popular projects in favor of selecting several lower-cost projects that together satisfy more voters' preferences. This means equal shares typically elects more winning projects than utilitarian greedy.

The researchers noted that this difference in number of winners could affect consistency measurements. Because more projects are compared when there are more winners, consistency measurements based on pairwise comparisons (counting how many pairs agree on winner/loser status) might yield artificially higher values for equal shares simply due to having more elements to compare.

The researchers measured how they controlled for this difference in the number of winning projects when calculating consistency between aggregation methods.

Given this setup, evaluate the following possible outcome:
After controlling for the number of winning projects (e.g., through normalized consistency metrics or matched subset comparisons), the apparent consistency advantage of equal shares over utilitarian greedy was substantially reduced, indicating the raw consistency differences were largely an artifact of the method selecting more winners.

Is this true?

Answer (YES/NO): NO